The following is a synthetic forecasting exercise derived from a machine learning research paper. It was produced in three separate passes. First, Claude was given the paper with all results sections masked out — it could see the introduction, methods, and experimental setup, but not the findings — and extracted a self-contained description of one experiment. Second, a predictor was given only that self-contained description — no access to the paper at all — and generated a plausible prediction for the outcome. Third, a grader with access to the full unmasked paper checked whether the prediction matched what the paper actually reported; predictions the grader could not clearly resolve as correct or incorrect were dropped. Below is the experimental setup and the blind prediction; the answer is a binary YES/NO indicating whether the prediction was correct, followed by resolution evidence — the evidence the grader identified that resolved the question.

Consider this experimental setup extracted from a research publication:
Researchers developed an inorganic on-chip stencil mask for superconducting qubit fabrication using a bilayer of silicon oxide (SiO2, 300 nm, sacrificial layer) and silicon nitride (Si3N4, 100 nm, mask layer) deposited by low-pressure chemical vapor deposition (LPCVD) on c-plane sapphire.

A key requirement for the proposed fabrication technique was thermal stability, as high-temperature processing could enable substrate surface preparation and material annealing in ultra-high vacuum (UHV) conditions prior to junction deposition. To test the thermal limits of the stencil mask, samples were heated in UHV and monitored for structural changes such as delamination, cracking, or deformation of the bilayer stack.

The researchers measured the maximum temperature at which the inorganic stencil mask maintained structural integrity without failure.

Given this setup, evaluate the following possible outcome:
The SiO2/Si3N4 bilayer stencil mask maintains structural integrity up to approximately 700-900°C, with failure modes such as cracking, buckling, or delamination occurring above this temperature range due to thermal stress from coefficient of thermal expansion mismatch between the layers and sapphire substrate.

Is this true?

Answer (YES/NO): NO